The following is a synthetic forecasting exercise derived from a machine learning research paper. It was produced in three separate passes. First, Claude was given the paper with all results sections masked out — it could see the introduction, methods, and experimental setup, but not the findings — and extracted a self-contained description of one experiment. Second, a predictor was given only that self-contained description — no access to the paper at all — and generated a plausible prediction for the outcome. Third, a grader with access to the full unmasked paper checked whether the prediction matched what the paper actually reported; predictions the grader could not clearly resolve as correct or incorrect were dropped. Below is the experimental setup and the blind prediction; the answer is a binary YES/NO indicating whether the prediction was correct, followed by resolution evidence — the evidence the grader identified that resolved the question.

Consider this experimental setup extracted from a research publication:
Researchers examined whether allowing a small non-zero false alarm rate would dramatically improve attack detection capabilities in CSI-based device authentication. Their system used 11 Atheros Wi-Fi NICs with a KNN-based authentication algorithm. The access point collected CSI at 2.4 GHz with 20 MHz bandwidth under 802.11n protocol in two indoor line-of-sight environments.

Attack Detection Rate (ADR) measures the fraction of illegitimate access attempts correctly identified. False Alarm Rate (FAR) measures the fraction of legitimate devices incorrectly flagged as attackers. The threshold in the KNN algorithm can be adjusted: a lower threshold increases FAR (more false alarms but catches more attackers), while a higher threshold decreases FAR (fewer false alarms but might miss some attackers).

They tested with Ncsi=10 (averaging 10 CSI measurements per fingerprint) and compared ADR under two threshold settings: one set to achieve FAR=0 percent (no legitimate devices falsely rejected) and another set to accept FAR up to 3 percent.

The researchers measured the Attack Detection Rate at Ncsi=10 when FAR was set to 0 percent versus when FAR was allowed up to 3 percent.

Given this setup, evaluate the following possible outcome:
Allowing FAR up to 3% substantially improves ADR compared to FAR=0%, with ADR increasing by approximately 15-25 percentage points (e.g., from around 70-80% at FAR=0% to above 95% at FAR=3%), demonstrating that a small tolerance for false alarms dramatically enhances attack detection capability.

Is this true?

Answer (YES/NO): NO